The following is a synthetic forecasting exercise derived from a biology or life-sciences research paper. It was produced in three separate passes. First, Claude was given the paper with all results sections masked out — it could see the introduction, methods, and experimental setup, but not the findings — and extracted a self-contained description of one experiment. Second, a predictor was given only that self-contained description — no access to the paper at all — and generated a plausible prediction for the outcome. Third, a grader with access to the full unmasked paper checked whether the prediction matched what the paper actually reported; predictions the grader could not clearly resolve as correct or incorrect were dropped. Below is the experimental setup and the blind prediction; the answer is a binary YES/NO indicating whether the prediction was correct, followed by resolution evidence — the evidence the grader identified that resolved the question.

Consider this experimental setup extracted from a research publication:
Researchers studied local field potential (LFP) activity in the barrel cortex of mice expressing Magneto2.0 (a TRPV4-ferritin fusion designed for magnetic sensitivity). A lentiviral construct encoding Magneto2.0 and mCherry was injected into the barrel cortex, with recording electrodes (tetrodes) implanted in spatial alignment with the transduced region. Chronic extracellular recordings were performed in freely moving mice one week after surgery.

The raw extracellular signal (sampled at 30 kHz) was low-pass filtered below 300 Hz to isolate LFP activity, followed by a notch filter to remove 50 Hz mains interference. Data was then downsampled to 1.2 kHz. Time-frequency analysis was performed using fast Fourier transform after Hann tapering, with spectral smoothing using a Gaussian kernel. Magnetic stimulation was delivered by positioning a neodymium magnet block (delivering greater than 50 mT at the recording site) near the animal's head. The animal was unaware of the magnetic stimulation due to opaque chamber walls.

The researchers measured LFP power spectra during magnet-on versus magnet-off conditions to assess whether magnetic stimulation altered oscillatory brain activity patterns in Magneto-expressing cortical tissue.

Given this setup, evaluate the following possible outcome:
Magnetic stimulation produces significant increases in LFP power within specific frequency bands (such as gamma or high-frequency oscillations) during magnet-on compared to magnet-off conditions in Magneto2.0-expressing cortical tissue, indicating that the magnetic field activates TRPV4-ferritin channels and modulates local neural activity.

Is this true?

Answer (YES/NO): NO